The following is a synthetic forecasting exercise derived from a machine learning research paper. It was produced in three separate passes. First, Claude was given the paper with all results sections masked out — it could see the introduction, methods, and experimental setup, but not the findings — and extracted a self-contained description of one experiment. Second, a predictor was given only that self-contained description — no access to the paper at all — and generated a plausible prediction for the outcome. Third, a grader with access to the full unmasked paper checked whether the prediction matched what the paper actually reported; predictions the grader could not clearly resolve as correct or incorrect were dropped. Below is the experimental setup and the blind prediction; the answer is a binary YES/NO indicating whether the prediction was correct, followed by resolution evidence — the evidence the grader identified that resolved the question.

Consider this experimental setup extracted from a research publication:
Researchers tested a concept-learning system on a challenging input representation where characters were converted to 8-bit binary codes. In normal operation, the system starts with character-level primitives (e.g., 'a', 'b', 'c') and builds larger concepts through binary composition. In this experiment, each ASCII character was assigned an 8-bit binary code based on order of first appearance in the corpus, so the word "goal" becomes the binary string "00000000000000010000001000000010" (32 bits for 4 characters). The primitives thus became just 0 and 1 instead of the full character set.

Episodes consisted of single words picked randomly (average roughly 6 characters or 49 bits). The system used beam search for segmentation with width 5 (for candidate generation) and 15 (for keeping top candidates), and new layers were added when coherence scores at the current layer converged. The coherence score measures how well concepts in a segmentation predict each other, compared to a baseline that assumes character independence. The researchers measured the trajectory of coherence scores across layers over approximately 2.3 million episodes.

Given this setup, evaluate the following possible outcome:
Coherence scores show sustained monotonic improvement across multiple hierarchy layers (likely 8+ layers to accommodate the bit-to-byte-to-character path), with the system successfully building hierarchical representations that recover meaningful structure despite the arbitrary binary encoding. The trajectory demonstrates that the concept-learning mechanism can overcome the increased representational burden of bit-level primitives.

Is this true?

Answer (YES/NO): NO